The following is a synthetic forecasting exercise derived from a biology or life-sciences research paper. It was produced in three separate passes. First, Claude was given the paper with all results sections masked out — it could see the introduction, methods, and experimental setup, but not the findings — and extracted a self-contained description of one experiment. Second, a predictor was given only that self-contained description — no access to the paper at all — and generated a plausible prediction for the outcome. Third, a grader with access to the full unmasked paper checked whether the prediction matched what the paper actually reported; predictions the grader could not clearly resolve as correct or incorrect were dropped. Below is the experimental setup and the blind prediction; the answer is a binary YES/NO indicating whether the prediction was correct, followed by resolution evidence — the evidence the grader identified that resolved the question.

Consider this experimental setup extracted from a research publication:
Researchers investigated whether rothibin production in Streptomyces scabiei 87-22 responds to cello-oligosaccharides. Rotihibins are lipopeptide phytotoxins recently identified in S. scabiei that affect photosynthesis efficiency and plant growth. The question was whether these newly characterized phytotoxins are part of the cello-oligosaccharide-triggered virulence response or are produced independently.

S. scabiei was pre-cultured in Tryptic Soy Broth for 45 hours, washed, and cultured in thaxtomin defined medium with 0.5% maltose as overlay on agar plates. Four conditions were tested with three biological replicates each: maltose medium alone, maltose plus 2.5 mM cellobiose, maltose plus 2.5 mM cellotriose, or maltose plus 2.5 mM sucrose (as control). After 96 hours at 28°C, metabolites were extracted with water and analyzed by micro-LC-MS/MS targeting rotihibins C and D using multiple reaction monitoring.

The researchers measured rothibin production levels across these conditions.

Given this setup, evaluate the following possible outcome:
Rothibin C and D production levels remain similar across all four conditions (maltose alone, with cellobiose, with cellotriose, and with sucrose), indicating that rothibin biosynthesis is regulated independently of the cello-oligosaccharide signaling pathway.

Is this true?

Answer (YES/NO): NO